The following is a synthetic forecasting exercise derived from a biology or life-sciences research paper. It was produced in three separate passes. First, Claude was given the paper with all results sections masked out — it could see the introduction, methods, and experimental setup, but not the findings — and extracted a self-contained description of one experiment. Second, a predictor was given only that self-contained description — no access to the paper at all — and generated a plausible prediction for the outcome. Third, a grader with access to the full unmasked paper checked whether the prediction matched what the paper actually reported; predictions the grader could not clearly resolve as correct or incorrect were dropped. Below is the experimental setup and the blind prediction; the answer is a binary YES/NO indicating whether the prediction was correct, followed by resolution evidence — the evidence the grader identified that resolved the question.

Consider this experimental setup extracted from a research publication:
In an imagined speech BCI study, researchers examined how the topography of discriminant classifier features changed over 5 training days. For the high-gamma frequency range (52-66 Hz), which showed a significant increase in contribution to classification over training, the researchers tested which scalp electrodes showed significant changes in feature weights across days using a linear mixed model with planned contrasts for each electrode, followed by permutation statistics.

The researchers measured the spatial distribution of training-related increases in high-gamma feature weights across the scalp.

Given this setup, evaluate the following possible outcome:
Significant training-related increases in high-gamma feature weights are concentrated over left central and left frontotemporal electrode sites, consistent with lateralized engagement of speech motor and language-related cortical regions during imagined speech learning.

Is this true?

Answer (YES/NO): NO